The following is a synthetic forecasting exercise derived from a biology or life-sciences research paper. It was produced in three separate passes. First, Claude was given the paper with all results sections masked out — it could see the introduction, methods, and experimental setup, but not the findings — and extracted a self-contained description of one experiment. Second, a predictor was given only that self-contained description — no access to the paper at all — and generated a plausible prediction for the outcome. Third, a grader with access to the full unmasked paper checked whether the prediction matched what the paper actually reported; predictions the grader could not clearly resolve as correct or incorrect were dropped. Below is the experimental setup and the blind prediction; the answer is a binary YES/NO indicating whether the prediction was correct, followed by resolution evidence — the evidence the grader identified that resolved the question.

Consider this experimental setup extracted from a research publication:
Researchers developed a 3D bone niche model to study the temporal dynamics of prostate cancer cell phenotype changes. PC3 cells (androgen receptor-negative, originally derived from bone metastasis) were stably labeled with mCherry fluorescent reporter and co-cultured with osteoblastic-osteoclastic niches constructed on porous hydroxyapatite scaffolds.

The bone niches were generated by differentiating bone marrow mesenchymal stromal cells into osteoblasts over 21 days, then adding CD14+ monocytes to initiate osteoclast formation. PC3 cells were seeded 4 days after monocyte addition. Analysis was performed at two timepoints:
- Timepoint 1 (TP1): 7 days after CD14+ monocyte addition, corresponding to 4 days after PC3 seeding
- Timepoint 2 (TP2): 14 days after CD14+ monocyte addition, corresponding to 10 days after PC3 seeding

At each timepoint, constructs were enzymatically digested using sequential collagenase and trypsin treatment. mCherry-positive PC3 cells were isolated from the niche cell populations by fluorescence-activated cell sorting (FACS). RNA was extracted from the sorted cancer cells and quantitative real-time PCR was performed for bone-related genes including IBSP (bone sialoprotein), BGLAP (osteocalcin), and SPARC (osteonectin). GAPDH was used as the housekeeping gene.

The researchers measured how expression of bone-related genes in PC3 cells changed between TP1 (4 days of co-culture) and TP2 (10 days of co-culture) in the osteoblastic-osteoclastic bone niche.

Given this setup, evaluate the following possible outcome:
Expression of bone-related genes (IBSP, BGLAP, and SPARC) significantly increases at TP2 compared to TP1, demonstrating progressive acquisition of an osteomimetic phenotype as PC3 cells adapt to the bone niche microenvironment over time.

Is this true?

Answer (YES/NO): NO